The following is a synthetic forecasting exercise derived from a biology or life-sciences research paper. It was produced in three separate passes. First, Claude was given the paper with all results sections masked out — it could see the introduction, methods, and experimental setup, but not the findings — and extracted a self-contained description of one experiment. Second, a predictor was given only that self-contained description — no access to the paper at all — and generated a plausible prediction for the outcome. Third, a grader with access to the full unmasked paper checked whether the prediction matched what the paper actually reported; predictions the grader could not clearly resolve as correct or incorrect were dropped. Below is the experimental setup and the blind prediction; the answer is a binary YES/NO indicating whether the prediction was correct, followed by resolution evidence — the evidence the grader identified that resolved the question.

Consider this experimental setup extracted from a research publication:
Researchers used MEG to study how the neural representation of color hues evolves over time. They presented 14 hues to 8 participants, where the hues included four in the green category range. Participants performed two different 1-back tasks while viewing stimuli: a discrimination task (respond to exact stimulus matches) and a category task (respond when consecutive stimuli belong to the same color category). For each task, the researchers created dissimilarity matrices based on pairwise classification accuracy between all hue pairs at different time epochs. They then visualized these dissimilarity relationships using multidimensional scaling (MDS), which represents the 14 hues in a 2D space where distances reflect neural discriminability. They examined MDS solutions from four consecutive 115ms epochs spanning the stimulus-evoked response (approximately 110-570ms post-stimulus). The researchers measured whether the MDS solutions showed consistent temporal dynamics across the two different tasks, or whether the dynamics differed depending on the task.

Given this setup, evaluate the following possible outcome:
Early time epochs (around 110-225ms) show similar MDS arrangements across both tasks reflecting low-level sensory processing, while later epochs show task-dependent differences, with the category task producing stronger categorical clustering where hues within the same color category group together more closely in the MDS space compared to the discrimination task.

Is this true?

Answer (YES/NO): NO